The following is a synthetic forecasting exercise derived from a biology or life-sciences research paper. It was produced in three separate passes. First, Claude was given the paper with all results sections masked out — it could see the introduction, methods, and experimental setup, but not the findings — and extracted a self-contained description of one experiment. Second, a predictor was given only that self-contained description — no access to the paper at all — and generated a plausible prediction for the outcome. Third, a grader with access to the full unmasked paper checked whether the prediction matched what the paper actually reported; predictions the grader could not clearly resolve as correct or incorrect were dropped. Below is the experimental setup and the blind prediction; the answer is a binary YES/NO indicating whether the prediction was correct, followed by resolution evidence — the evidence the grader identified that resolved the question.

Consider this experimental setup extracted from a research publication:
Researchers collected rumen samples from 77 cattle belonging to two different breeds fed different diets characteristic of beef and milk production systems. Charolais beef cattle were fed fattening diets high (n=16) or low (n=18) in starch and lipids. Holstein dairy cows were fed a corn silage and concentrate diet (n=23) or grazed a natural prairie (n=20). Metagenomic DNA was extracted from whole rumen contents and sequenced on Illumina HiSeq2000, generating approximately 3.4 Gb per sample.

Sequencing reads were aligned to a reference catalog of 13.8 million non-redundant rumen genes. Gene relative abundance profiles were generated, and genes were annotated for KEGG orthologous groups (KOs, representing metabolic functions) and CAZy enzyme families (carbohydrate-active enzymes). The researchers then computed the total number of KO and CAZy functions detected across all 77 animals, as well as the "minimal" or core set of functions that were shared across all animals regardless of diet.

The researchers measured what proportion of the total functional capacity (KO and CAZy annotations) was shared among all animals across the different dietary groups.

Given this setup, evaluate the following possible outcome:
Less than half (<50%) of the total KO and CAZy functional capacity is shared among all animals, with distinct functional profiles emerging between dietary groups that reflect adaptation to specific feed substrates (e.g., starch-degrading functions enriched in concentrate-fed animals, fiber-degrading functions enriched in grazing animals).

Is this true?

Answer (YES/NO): NO